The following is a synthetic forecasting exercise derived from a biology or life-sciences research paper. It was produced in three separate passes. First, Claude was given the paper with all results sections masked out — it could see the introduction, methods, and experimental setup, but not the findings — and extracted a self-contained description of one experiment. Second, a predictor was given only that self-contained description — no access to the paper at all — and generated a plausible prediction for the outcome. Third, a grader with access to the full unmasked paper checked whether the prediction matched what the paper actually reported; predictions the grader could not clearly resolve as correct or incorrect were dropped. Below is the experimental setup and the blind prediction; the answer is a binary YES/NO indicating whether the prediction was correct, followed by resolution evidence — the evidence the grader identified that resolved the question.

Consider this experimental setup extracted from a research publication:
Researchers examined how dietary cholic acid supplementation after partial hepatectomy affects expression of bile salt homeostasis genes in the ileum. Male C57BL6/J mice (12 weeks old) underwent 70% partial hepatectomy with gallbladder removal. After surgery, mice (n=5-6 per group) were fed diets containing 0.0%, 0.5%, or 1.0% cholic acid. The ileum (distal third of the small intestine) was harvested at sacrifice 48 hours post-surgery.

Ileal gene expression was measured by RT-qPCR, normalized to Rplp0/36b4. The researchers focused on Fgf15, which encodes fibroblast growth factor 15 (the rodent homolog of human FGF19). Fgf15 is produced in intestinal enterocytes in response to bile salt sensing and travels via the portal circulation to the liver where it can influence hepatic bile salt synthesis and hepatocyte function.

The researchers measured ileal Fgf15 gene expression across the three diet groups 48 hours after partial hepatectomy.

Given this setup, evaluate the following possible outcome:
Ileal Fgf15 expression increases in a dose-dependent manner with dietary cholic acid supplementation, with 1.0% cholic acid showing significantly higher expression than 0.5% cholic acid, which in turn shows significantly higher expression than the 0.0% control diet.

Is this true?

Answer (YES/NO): NO